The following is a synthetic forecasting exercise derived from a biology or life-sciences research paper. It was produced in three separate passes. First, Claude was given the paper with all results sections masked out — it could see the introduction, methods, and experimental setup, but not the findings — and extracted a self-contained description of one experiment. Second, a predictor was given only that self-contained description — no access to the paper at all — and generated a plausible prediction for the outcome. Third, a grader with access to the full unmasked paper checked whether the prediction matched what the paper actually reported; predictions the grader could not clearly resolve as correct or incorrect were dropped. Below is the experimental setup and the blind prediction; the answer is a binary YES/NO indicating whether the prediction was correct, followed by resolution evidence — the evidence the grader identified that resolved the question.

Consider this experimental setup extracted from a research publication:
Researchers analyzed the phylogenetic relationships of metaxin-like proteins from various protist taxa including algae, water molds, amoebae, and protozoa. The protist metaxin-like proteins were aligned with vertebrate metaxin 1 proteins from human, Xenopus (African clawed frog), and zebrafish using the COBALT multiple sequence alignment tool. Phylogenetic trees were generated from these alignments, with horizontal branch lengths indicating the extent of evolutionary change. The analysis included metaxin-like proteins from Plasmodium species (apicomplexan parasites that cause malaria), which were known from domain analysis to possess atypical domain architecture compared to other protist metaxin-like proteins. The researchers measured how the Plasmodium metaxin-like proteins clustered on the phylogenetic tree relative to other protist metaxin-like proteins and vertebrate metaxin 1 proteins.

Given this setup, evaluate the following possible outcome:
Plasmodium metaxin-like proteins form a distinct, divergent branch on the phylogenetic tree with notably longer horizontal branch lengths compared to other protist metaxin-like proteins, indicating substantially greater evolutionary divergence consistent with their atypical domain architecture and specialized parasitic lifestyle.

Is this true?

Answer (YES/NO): YES